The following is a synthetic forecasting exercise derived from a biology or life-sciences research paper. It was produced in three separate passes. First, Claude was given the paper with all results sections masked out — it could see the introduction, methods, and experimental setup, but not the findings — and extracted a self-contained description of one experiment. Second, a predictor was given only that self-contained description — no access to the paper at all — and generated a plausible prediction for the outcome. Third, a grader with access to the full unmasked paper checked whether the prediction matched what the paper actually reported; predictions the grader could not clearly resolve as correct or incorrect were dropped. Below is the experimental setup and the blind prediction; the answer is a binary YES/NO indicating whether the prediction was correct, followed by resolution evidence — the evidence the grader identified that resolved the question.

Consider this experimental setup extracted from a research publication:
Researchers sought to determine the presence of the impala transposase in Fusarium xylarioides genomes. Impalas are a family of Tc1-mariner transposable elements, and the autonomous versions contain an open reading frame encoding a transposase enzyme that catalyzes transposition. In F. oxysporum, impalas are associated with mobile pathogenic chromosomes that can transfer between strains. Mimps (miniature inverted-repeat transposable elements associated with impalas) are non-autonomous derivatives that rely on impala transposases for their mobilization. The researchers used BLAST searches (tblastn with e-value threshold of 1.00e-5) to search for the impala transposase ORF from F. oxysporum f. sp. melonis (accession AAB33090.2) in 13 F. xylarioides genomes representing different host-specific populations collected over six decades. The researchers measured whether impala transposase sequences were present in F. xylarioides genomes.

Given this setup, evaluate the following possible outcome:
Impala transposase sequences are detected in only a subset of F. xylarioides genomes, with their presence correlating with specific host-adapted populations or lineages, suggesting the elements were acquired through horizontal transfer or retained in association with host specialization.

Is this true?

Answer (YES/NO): NO